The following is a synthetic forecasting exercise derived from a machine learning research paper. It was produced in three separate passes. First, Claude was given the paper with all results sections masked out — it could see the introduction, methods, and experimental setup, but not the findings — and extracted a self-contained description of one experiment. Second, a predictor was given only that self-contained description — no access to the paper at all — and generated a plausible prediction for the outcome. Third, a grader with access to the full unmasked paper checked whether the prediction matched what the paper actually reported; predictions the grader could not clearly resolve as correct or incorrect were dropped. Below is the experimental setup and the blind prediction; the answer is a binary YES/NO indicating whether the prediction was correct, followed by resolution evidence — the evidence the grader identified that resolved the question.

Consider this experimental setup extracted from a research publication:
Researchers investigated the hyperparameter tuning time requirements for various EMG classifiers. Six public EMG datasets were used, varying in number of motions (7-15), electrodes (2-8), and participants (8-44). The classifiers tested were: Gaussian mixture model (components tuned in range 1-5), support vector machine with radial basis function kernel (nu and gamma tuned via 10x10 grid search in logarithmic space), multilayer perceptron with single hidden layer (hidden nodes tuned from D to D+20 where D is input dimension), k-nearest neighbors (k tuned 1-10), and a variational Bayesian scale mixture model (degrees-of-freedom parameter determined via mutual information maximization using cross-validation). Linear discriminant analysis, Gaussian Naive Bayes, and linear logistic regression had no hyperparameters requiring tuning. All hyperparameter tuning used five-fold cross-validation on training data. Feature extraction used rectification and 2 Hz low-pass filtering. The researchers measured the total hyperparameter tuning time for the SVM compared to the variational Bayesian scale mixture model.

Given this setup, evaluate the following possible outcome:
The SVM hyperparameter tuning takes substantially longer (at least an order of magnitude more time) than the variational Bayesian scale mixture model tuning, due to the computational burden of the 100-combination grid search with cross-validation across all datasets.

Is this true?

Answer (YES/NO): YES